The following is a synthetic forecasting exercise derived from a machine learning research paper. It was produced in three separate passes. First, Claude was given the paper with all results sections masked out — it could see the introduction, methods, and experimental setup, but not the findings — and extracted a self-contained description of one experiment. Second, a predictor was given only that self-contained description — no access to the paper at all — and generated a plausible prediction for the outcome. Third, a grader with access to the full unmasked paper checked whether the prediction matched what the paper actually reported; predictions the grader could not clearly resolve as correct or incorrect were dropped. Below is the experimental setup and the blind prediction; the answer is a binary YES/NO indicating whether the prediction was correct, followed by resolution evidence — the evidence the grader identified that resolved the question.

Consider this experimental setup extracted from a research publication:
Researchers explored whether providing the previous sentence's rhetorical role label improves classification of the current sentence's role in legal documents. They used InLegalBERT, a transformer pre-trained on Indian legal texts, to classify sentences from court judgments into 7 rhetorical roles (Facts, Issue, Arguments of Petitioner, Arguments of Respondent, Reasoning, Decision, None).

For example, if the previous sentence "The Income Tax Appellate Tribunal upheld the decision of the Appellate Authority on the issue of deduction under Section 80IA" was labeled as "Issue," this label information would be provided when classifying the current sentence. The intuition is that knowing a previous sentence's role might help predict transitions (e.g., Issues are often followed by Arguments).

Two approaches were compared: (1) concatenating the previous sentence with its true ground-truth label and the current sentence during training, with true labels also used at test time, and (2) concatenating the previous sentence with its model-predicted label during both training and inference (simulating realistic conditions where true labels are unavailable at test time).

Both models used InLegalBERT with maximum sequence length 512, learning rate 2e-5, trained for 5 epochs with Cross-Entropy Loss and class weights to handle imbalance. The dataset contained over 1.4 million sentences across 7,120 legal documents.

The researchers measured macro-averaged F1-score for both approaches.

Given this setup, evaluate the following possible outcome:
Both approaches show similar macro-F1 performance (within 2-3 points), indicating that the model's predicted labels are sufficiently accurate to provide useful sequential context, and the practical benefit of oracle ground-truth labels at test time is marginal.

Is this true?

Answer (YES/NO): NO